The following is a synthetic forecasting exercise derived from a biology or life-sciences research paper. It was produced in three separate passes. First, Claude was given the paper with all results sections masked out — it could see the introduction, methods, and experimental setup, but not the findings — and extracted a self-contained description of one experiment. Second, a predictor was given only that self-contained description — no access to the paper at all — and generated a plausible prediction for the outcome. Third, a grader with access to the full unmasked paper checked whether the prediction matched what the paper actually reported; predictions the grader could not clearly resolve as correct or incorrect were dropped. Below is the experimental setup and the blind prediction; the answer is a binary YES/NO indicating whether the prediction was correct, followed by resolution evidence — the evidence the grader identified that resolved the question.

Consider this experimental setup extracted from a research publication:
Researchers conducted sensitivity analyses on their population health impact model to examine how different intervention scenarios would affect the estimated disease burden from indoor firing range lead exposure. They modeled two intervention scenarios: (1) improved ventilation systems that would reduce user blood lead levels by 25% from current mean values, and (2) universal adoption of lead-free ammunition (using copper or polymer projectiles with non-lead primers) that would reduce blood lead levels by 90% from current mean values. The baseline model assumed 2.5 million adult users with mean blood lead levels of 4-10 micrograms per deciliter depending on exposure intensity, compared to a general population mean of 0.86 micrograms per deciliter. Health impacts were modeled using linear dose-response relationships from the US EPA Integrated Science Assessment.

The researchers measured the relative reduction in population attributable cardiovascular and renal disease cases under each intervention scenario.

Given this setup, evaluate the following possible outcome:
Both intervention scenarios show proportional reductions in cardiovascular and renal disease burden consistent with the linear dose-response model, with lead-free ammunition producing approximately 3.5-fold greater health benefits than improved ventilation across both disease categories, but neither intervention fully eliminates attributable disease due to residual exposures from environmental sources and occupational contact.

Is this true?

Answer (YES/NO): NO